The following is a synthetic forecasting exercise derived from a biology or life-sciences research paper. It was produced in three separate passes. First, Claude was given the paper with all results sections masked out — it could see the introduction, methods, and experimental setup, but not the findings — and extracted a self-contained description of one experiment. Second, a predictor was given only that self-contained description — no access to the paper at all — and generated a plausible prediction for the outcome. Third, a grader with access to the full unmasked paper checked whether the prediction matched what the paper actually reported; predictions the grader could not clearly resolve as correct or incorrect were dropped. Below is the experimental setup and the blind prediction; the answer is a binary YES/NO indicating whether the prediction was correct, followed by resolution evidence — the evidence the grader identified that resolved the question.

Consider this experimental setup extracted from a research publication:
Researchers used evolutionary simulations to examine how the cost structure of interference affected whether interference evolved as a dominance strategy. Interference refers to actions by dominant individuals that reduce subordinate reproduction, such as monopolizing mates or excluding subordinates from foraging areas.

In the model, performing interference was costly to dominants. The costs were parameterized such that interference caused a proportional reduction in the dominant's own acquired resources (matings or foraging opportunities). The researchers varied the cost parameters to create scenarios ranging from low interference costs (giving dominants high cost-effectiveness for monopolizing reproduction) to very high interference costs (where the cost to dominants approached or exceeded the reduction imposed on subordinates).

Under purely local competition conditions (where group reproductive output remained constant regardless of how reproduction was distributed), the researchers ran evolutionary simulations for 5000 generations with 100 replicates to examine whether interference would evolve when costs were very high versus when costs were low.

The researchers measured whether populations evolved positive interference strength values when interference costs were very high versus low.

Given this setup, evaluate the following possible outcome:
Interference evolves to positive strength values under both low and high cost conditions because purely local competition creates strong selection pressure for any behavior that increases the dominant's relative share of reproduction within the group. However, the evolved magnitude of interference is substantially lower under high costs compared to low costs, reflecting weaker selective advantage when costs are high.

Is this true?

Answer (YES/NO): NO